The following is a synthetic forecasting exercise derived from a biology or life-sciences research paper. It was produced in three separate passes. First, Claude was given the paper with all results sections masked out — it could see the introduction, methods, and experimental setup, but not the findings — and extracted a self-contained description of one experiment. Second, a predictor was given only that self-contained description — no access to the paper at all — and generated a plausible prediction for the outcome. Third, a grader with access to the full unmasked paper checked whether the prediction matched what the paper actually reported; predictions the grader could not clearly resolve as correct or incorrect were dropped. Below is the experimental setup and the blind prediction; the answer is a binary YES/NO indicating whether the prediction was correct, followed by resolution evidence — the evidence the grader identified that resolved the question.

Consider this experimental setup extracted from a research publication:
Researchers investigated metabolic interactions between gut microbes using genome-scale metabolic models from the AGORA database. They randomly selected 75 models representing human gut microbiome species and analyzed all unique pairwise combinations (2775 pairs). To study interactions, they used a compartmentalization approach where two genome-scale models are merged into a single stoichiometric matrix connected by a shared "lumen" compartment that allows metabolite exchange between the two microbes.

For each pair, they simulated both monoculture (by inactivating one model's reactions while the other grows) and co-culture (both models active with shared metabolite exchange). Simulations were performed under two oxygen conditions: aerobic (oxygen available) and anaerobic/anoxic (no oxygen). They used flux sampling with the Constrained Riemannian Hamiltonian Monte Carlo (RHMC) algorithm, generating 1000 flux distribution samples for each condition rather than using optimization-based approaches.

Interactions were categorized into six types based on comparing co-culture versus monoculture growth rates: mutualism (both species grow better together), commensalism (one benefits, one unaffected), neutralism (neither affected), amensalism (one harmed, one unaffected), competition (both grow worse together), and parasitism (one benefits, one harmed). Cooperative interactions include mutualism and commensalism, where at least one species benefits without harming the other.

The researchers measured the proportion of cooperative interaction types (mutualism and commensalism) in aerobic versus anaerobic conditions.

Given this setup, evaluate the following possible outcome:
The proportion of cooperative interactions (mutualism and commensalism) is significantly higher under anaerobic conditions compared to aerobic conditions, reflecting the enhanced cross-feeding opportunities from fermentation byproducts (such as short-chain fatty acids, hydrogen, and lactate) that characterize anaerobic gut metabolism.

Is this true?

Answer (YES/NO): YES